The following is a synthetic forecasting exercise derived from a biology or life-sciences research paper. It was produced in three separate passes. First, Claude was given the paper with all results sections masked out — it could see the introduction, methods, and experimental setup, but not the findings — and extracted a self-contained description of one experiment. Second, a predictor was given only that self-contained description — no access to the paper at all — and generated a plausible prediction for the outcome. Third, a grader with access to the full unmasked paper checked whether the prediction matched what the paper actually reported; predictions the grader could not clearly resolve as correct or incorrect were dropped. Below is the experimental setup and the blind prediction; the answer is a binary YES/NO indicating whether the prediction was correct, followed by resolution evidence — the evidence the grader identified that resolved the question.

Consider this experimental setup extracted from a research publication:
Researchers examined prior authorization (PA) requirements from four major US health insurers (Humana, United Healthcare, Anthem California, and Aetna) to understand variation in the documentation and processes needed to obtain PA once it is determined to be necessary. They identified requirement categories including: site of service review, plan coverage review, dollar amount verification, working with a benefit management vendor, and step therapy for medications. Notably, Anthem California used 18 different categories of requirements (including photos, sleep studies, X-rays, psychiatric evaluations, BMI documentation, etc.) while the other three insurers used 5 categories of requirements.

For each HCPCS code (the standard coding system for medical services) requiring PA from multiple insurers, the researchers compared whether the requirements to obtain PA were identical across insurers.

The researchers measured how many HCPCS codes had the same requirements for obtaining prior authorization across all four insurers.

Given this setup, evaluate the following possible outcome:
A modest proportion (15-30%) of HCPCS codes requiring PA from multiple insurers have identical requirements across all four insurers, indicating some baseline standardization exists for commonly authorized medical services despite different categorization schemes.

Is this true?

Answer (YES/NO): NO